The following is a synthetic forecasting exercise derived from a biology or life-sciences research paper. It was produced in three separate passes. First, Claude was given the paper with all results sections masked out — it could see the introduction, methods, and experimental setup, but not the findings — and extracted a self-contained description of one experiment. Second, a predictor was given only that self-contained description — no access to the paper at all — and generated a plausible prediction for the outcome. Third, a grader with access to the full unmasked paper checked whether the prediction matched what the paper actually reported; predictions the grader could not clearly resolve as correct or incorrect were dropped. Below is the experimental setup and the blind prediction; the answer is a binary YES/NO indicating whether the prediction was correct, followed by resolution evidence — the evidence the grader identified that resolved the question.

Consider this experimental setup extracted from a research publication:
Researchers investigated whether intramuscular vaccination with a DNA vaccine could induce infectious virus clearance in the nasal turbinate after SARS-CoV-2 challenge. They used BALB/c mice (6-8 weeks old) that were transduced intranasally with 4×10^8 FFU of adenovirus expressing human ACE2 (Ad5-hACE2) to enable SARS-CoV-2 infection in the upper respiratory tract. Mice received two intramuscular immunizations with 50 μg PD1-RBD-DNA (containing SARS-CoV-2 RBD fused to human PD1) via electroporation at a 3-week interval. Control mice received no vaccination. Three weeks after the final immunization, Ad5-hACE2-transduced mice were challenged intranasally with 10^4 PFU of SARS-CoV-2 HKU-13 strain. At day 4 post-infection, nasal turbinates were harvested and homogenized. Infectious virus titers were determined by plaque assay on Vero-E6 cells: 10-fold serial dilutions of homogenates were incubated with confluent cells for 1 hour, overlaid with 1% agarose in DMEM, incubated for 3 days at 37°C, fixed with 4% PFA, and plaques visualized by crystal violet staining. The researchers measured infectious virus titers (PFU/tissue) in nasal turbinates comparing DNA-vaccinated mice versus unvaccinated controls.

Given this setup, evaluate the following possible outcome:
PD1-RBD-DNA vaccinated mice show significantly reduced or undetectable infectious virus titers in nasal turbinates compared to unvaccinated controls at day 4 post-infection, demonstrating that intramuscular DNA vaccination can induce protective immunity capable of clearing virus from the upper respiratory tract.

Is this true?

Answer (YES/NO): NO